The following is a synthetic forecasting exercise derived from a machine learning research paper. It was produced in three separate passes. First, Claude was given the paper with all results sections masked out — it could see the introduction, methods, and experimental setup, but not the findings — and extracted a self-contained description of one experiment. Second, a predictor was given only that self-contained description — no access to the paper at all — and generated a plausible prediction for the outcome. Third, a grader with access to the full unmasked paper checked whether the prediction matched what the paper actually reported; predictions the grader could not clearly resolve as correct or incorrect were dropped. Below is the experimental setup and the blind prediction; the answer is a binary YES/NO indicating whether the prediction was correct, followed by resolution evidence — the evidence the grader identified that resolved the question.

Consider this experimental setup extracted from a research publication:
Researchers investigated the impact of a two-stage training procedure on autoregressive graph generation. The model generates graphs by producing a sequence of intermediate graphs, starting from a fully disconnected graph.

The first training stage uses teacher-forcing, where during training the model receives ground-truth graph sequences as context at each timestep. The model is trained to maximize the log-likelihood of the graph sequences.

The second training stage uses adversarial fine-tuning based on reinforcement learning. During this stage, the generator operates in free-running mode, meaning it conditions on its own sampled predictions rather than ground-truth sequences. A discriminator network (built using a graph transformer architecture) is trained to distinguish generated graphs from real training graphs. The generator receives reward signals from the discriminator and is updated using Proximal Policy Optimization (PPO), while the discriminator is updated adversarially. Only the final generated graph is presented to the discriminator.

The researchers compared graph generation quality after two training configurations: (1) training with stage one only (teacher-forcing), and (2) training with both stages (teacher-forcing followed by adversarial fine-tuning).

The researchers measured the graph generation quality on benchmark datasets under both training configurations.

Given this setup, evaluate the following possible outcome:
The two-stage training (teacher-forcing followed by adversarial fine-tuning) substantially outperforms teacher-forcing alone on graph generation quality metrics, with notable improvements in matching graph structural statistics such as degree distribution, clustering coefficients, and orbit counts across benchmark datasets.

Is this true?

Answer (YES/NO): YES